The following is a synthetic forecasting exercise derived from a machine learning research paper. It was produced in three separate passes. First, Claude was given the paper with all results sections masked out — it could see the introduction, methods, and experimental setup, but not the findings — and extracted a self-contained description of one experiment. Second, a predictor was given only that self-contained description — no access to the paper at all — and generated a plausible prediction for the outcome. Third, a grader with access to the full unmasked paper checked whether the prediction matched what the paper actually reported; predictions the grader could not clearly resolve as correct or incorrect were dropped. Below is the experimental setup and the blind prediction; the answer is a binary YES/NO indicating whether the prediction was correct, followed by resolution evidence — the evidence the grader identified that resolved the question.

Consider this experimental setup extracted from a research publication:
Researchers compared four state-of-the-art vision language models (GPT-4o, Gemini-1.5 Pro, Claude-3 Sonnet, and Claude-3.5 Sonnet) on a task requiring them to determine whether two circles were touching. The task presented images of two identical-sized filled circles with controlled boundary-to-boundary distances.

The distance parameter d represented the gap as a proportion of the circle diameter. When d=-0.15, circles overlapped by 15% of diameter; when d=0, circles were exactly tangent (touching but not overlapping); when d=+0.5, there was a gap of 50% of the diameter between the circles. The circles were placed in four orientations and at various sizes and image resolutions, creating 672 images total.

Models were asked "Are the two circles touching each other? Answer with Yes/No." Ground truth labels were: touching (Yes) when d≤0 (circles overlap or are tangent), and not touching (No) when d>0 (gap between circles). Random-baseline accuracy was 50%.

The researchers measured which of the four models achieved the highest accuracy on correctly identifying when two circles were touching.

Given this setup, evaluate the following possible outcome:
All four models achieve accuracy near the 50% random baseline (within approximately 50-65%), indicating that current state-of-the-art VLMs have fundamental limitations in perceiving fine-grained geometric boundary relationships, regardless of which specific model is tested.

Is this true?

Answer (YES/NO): NO